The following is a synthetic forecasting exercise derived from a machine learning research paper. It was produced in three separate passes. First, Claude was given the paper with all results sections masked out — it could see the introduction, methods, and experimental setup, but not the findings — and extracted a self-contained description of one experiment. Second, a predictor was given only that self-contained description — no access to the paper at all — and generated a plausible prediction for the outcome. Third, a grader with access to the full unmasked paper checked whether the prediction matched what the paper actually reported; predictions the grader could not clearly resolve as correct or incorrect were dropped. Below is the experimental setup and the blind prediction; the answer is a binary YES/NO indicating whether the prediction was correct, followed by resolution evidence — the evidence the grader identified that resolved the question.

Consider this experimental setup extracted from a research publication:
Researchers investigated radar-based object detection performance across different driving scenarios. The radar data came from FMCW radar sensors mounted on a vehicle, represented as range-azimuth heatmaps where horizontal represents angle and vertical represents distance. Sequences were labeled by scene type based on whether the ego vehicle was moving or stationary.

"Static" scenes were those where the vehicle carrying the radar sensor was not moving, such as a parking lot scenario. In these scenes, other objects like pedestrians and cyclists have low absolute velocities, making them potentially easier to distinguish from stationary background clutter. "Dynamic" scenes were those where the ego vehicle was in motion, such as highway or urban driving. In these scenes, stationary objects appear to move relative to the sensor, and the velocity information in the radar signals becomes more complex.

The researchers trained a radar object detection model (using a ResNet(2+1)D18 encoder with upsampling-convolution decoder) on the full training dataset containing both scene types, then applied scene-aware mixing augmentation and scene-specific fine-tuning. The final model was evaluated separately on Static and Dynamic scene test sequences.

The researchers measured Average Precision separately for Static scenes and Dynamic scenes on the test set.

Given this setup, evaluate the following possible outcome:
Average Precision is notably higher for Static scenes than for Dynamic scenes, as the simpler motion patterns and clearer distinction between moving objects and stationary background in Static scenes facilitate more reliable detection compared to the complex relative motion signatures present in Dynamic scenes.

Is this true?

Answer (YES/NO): YES